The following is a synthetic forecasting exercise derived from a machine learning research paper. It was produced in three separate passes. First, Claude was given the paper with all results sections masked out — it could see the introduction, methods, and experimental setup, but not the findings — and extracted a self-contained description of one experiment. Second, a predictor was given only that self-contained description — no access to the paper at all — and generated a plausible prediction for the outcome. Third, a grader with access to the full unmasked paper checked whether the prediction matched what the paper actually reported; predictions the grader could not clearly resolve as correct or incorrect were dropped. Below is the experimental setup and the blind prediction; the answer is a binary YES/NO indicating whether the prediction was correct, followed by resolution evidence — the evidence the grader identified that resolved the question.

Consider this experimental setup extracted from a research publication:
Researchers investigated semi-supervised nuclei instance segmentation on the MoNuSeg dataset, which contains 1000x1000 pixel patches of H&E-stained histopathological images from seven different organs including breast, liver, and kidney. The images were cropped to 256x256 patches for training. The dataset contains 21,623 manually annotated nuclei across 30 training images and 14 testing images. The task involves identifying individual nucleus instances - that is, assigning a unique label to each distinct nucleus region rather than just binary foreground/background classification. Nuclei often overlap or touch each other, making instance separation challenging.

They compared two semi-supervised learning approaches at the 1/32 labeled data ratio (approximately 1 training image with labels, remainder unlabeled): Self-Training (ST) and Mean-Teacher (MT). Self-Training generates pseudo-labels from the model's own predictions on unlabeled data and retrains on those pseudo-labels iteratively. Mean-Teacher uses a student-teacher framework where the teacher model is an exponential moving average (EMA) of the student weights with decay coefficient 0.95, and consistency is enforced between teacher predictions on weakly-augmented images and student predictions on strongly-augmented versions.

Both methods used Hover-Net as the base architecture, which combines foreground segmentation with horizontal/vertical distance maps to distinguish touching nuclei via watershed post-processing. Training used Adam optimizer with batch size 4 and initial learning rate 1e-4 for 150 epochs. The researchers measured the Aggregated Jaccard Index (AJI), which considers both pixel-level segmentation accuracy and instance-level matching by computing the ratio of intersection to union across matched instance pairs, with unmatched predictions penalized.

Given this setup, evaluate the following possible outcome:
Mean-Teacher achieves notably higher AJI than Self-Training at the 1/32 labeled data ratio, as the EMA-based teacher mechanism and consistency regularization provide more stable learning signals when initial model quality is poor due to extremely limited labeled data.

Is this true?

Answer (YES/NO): YES